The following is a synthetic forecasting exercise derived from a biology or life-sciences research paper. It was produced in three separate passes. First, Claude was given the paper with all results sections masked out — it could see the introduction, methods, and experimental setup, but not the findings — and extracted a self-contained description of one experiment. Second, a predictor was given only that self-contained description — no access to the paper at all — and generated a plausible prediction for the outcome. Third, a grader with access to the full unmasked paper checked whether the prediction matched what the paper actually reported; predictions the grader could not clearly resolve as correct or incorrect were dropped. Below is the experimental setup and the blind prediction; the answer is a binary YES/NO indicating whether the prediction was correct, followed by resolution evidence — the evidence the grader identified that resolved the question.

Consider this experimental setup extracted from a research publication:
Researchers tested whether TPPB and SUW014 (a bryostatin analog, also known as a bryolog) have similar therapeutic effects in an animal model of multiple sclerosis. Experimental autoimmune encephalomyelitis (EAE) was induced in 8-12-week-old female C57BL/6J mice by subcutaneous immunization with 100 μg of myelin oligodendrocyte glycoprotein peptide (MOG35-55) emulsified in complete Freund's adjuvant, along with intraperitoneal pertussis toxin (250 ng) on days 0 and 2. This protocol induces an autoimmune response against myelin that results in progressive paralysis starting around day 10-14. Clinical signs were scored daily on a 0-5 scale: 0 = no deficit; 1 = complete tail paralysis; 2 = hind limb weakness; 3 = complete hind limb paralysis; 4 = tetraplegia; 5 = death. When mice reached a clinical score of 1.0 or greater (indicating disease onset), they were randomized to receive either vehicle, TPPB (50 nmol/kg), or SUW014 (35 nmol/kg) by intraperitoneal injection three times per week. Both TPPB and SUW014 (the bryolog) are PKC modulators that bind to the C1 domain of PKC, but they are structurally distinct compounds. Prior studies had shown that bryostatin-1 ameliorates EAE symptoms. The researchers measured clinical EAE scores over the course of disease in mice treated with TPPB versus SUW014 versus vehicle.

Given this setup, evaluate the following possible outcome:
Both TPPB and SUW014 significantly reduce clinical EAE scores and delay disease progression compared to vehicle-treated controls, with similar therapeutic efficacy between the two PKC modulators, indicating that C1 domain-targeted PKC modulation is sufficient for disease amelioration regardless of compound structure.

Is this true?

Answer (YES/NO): NO